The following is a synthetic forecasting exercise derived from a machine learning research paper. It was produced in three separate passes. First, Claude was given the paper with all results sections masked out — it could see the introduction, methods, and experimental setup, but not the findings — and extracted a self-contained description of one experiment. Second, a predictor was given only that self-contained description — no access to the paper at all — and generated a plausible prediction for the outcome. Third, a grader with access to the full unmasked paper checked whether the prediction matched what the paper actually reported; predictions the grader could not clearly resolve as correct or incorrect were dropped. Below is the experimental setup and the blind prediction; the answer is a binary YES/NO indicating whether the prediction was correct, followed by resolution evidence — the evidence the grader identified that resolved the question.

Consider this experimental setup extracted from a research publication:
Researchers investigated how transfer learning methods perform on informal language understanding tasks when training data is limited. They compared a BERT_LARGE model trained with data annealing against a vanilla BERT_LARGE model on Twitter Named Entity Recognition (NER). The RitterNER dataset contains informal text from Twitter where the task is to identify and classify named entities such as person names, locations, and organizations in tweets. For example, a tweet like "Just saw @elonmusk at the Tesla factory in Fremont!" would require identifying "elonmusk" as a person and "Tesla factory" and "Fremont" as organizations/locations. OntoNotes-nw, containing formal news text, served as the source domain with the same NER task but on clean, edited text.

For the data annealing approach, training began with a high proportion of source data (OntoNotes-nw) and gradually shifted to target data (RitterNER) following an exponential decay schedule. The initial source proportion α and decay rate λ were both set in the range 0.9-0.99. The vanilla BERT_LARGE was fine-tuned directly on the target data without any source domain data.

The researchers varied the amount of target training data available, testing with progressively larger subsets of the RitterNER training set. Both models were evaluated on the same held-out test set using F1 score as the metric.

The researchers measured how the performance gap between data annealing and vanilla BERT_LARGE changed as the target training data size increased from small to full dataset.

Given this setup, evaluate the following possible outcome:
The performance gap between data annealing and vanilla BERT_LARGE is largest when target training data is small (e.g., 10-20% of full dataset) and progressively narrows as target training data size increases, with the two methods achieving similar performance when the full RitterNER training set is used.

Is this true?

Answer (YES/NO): NO